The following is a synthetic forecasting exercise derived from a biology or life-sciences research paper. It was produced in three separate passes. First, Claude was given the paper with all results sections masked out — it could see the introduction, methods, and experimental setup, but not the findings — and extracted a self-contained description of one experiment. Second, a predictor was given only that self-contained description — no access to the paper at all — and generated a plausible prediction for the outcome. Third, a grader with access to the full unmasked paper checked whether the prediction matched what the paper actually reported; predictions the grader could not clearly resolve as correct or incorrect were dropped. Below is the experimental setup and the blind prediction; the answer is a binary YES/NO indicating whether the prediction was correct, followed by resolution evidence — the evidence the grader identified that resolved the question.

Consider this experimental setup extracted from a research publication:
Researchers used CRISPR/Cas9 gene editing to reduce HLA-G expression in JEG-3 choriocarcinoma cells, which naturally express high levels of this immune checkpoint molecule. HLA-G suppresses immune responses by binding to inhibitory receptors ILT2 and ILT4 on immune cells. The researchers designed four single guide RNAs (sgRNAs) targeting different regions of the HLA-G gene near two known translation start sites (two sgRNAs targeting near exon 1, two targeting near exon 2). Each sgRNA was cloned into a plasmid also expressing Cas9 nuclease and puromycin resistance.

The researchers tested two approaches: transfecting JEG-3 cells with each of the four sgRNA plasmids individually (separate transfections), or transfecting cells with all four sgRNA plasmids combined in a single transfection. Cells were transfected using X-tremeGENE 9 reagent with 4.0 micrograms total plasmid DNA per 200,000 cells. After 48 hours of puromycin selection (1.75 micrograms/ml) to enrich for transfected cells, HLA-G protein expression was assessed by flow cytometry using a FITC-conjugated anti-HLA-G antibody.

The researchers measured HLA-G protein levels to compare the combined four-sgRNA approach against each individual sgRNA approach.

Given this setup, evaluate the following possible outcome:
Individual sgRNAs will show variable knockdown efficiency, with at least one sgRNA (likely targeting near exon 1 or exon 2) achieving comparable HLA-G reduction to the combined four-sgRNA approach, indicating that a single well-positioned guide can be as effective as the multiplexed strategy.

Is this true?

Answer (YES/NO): NO